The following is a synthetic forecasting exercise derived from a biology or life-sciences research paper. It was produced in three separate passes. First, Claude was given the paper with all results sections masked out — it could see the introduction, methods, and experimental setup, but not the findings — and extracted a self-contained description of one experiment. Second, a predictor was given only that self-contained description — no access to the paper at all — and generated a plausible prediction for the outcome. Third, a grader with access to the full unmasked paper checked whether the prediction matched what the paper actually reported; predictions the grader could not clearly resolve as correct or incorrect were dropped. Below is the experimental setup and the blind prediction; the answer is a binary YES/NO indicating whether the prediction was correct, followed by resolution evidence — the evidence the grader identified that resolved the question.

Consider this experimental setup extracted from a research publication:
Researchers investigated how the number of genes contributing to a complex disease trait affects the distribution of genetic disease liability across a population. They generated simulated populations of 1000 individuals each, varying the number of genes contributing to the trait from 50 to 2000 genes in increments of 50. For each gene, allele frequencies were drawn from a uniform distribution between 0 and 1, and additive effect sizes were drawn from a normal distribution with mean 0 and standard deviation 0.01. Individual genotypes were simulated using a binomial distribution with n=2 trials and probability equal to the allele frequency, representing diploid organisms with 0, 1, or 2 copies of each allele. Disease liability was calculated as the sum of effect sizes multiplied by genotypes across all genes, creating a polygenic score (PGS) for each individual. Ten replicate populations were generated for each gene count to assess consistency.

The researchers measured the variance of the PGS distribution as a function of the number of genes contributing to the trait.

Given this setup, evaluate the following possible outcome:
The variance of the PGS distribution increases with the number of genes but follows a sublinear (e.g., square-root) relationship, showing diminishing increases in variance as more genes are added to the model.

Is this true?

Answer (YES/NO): NO